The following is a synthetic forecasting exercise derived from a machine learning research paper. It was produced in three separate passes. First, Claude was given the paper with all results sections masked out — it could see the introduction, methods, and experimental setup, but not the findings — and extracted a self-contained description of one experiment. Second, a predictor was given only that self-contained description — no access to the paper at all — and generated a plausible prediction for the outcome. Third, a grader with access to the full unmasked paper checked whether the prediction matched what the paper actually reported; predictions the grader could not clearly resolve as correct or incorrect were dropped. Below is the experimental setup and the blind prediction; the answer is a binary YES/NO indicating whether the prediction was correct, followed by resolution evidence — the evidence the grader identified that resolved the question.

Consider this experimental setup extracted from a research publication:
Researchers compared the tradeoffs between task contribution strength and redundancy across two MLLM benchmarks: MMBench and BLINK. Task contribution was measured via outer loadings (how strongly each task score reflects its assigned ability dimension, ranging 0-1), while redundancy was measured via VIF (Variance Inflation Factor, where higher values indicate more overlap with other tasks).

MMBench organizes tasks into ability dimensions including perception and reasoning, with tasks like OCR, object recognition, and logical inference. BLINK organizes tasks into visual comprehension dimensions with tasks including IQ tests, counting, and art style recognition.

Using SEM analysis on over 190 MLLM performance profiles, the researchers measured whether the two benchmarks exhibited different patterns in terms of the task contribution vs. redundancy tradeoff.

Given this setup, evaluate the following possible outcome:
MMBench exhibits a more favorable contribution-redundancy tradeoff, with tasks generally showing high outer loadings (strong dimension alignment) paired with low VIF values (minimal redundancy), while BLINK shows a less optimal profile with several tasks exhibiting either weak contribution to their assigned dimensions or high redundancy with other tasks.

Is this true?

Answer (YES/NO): NO